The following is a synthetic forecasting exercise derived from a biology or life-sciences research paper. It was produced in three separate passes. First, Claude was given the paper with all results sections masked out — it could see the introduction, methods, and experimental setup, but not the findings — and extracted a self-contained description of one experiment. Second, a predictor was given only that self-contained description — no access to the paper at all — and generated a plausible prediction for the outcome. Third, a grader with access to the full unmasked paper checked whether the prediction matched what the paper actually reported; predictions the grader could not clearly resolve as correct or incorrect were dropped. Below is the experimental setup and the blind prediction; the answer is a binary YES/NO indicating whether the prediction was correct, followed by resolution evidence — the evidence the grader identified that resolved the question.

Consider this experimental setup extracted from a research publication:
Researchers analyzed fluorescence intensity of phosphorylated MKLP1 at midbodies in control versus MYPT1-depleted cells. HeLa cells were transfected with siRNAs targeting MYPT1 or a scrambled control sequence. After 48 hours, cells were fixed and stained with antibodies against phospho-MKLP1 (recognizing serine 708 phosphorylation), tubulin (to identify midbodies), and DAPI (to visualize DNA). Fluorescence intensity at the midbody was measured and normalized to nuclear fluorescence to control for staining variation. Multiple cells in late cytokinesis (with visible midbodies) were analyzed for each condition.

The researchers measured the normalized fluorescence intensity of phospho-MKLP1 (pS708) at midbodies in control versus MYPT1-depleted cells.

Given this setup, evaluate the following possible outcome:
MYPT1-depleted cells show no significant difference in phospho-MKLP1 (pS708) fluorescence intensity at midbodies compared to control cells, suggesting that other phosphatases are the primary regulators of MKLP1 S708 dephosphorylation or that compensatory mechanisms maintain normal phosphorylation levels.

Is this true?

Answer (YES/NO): NO